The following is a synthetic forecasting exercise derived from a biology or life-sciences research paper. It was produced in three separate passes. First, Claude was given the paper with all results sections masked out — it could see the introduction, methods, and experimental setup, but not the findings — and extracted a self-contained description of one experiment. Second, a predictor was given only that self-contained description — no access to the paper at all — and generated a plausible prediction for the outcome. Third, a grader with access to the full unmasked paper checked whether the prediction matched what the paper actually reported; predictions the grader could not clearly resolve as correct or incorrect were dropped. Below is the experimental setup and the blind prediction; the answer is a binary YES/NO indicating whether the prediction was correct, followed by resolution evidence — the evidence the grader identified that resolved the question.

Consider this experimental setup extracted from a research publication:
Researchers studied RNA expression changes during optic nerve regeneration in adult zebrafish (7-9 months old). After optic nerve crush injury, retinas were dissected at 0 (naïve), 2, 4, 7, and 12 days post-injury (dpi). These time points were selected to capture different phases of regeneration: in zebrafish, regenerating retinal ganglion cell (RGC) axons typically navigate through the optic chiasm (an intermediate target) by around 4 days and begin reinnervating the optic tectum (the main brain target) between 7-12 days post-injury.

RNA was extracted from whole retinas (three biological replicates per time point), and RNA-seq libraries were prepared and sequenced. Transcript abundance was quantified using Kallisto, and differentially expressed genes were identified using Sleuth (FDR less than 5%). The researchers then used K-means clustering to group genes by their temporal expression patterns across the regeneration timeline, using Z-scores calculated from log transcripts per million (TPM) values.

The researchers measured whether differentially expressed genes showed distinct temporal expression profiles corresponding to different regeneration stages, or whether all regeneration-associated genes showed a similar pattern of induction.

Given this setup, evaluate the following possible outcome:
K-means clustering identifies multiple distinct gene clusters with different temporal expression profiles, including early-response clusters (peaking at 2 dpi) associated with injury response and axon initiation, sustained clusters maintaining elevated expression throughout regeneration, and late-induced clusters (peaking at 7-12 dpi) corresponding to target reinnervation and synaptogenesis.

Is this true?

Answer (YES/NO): YES